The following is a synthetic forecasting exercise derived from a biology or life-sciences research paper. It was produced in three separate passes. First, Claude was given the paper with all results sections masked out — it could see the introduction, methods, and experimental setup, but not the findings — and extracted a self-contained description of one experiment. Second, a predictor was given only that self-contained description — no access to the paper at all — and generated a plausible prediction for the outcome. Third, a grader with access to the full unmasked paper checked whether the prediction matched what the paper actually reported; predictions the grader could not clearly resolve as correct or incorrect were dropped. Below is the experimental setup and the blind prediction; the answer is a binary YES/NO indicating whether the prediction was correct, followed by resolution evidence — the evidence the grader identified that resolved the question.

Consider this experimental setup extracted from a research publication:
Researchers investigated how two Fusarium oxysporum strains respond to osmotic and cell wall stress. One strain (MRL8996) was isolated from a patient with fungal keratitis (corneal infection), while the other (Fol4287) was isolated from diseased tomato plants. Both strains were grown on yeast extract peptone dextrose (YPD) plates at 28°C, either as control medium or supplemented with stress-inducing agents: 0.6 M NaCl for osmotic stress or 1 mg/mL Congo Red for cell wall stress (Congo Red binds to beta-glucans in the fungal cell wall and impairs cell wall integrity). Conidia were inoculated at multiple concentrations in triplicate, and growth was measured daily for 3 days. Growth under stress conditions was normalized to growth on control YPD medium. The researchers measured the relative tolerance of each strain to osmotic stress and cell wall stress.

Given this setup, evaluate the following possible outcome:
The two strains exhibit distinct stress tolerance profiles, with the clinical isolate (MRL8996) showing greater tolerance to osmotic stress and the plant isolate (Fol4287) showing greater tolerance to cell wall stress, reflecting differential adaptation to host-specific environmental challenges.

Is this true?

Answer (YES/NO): NO